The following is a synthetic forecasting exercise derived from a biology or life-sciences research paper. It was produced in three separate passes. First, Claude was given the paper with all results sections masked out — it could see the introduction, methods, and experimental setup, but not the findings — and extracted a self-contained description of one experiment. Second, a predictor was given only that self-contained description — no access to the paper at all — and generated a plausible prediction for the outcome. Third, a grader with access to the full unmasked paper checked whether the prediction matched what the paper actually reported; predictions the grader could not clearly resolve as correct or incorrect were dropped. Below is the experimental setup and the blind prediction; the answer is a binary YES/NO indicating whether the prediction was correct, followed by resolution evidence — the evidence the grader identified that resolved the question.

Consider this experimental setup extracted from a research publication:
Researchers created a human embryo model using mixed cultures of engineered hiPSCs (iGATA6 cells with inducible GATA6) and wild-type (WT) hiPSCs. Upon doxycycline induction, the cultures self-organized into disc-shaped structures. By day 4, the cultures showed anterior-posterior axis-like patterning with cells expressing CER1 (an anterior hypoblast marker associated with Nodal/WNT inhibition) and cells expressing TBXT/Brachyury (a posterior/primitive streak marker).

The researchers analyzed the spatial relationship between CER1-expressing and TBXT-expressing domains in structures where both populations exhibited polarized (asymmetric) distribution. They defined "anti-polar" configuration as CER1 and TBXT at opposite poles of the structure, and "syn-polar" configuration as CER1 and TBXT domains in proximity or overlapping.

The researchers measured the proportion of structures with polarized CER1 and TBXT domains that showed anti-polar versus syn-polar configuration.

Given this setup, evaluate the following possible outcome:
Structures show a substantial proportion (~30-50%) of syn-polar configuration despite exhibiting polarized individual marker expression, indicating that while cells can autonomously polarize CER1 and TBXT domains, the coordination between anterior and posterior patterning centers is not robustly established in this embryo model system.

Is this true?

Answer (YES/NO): NO